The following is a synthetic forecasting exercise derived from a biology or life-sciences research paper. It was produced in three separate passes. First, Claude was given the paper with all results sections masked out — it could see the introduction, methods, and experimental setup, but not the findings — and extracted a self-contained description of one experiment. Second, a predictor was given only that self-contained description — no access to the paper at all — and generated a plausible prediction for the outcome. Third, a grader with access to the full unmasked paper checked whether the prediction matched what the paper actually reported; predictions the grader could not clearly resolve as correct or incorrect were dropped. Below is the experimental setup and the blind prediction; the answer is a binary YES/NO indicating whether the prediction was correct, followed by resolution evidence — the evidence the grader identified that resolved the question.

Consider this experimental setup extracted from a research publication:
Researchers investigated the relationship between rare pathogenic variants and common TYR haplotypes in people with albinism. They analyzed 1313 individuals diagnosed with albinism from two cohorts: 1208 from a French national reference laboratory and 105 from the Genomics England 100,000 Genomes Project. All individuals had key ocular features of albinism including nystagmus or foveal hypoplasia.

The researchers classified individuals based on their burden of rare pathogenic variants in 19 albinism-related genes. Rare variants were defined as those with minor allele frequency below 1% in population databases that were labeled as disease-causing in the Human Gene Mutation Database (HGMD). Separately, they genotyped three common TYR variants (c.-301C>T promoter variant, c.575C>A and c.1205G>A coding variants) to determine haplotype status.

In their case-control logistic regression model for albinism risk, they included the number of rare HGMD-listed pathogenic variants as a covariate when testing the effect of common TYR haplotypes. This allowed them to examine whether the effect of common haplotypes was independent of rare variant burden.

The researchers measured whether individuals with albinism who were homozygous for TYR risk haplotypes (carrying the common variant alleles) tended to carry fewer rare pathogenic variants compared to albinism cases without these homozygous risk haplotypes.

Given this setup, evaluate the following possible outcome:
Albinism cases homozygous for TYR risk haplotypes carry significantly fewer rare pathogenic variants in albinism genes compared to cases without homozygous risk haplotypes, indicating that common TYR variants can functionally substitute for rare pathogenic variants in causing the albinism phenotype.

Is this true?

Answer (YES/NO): YES